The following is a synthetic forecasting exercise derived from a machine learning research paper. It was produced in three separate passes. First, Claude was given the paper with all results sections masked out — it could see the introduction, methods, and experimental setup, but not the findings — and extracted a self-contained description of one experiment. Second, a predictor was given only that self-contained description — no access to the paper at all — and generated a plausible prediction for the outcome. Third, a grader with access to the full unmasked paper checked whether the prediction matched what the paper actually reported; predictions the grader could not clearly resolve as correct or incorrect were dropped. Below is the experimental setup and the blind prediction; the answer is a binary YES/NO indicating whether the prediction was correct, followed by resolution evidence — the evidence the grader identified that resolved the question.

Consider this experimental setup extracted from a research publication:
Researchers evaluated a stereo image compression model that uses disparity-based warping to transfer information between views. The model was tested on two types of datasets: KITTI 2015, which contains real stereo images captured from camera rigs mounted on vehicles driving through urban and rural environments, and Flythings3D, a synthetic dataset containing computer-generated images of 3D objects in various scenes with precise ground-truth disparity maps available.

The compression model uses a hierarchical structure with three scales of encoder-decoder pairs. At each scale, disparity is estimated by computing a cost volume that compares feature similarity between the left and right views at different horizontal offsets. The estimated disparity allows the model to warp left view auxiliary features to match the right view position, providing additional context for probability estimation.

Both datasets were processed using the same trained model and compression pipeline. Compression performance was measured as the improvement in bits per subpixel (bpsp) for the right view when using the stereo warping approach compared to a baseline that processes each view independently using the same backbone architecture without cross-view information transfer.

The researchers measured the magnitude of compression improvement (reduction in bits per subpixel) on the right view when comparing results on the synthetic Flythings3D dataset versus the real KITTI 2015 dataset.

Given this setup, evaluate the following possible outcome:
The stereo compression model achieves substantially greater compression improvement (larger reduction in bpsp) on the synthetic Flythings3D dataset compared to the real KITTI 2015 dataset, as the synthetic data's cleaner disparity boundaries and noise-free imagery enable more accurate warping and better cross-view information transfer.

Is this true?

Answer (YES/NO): YES